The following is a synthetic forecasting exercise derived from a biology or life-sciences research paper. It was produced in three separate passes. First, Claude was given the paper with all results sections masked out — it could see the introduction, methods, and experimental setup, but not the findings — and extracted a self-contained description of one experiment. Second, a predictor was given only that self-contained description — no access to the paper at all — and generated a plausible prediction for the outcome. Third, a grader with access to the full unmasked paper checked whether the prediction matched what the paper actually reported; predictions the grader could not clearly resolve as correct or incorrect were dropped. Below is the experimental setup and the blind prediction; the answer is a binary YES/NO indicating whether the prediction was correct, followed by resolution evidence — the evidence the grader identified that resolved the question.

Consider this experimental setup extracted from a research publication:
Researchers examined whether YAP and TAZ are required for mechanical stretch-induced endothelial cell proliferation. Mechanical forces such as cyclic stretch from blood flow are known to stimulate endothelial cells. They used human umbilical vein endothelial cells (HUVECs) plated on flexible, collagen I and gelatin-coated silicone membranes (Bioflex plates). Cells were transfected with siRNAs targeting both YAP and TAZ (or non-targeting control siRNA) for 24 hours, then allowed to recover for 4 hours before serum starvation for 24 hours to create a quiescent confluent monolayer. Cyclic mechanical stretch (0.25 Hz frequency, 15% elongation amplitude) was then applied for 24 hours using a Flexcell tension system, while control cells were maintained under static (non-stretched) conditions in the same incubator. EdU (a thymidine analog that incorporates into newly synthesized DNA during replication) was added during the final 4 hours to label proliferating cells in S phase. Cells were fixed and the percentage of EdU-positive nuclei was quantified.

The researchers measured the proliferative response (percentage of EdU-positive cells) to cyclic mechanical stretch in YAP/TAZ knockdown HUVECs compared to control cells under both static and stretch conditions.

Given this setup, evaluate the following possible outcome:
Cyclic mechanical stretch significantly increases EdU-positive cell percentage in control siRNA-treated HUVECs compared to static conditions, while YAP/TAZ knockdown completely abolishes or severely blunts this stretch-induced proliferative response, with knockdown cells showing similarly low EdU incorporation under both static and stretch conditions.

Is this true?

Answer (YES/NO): NO